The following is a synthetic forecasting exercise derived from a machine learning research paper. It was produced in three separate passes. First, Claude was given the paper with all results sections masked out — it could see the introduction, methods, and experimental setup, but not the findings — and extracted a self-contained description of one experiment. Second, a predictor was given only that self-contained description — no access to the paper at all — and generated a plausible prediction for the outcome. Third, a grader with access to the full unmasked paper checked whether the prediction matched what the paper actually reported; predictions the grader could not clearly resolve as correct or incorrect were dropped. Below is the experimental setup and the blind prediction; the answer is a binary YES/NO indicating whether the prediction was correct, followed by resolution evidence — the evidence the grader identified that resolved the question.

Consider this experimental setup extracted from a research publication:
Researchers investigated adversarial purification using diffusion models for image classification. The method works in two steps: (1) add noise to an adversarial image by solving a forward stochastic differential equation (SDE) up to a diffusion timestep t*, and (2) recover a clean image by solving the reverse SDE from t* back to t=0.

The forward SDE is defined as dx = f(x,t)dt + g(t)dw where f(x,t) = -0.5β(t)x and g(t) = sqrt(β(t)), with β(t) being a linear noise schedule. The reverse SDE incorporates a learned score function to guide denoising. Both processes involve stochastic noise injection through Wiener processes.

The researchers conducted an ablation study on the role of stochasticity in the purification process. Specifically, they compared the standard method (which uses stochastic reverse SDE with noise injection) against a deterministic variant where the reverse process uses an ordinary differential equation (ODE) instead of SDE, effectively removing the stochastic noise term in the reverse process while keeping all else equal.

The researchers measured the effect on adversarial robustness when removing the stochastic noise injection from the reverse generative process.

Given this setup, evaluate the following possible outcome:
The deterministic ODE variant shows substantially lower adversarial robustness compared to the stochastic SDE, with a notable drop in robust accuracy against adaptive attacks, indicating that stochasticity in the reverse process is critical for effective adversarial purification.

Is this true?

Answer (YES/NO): YES